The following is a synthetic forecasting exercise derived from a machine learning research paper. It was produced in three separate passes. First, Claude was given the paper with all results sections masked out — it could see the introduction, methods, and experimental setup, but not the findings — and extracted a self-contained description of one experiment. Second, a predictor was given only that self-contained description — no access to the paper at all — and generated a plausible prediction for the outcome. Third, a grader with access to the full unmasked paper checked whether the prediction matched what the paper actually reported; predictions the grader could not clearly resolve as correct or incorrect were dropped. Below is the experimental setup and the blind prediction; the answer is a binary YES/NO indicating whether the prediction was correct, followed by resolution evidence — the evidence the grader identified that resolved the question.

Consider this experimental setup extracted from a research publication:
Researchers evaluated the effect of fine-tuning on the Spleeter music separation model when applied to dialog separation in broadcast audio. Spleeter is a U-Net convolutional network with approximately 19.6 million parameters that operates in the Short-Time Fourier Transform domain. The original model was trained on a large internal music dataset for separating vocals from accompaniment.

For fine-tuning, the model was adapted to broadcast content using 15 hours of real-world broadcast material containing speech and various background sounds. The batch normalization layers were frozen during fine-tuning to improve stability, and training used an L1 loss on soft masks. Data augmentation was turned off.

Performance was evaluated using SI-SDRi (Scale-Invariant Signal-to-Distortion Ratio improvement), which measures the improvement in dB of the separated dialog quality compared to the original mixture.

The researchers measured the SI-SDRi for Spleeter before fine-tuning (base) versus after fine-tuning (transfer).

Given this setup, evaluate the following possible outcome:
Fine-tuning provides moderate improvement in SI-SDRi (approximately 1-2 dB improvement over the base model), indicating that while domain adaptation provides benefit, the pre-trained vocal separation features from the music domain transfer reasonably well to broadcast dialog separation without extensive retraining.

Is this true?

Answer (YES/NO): NO